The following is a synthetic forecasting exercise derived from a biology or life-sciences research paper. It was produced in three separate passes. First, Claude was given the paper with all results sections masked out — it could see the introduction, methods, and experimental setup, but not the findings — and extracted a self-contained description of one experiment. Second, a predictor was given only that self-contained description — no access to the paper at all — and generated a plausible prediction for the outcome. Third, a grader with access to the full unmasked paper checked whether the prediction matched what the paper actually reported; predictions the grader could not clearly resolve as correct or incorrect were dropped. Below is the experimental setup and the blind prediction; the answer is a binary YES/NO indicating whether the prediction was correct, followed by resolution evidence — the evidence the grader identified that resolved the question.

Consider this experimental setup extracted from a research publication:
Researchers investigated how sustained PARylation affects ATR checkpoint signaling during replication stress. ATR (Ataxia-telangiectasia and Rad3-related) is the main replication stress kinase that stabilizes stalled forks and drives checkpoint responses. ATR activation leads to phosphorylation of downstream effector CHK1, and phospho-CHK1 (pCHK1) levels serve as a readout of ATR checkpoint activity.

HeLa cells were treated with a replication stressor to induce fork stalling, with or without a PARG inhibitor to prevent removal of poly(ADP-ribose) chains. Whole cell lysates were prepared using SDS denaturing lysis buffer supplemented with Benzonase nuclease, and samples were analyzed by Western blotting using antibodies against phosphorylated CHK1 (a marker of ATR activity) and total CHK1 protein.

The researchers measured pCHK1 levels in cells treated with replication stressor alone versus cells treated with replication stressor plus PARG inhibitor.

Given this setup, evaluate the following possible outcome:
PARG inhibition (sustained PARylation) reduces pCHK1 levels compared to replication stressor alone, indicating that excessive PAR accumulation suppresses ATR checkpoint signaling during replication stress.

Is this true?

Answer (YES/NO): NO